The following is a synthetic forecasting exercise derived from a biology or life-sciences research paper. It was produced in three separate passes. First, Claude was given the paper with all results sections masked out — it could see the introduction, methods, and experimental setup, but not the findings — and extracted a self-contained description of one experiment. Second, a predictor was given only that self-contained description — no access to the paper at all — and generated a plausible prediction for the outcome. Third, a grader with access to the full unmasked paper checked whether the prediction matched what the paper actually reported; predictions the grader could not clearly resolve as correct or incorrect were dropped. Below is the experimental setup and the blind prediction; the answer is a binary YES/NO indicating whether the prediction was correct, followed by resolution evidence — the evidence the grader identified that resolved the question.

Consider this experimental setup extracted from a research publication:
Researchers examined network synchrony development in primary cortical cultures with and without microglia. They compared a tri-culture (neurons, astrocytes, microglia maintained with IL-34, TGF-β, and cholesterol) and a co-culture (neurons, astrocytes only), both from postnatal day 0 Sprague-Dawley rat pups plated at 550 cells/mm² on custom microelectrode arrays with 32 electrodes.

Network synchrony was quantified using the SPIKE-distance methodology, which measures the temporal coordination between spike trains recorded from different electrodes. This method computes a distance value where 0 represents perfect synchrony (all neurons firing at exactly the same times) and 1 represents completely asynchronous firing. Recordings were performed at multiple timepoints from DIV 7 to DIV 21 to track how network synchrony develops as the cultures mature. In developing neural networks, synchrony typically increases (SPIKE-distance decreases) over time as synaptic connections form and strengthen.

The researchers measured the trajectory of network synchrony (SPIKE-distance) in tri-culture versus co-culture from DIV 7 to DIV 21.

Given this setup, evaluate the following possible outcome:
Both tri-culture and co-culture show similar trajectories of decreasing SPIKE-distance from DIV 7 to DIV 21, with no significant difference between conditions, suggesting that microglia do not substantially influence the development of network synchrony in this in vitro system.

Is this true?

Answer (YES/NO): YES